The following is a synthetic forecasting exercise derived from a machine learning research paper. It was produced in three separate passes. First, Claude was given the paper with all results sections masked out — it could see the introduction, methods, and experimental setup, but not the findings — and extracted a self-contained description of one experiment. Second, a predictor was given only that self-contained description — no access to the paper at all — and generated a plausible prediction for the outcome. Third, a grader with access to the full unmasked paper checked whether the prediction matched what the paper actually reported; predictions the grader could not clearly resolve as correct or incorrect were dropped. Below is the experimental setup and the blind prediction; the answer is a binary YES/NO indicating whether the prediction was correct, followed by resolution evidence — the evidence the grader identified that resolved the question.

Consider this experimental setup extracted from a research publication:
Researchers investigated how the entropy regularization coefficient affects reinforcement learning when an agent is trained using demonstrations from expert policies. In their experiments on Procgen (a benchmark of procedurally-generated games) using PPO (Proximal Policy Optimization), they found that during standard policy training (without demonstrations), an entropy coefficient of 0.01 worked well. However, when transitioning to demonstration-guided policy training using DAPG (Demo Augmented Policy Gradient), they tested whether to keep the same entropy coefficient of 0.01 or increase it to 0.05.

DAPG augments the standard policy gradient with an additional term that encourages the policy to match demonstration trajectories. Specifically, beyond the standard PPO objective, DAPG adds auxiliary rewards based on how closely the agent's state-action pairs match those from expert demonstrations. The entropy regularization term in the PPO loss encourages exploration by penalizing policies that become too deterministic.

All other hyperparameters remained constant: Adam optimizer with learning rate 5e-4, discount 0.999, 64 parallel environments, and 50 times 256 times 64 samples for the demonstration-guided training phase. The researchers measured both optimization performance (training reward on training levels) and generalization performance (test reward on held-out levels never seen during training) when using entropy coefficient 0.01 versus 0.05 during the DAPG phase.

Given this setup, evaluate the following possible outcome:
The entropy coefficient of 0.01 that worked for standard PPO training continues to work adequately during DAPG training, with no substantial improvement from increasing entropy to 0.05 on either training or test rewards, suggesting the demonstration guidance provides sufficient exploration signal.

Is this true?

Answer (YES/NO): NO